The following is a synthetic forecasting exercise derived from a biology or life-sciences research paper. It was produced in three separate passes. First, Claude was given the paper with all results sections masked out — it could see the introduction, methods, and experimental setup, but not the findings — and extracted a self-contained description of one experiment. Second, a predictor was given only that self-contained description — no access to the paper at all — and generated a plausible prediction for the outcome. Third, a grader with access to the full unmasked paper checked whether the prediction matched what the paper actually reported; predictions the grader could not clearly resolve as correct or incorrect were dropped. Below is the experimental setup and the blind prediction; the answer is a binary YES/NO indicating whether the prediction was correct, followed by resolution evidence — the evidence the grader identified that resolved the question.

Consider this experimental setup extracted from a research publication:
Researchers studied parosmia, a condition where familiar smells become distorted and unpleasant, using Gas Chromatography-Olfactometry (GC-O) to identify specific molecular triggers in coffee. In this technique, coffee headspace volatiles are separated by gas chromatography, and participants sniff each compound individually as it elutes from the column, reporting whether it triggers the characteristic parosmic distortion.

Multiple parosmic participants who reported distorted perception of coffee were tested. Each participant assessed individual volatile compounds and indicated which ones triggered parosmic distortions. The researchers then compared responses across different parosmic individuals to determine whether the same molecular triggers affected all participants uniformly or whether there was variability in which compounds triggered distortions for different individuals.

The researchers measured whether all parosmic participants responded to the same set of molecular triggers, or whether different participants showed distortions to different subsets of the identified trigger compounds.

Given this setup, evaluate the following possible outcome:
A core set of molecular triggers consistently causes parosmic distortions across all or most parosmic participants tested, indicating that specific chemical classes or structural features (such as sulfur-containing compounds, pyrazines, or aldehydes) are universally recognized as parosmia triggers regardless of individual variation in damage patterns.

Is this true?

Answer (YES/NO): NO